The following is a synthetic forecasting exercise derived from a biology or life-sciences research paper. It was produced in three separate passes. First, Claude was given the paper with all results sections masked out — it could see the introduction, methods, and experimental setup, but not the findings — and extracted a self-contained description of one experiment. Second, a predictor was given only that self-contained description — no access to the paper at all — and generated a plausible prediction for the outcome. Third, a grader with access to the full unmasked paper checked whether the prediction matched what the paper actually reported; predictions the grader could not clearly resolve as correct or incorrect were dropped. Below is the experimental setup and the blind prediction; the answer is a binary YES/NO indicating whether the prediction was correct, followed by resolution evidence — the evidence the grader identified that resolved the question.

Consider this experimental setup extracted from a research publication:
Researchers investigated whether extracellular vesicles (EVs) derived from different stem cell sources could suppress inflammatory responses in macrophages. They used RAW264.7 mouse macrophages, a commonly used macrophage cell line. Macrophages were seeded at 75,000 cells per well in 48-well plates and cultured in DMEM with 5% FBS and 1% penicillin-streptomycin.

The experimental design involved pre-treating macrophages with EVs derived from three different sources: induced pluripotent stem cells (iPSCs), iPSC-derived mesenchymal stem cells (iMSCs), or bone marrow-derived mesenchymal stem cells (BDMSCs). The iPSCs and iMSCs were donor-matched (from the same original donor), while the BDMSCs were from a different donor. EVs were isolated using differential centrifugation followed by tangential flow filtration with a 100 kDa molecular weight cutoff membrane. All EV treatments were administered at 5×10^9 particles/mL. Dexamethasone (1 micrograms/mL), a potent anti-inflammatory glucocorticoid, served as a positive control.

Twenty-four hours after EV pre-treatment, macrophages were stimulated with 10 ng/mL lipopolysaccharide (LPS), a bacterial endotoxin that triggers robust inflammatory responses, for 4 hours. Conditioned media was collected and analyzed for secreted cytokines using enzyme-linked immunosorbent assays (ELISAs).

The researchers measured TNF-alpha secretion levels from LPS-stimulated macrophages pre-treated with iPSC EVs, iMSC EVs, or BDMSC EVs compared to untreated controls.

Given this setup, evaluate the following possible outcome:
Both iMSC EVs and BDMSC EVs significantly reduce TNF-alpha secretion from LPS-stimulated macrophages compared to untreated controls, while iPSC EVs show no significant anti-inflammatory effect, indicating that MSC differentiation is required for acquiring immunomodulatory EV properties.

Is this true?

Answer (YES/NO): NO